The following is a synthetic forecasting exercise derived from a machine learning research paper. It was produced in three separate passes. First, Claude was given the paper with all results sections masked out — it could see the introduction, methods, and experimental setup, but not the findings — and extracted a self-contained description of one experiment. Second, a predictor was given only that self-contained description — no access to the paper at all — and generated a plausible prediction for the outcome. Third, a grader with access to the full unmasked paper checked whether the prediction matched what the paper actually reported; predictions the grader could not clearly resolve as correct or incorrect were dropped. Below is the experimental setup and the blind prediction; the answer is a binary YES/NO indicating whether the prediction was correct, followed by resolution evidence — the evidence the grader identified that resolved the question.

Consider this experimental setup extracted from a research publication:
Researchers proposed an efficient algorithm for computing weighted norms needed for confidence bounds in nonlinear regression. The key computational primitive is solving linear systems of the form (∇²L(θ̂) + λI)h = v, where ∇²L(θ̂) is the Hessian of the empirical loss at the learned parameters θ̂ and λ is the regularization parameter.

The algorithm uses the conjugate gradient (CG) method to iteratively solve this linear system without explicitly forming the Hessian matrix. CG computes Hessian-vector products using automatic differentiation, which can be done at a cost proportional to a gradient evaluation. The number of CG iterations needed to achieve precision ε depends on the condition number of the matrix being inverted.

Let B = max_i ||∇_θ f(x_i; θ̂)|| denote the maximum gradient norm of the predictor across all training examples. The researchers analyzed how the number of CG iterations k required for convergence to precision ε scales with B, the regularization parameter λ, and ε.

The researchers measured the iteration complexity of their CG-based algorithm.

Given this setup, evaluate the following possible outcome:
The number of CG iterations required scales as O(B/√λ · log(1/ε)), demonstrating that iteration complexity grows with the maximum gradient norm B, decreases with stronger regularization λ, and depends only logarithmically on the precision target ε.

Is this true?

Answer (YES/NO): NO